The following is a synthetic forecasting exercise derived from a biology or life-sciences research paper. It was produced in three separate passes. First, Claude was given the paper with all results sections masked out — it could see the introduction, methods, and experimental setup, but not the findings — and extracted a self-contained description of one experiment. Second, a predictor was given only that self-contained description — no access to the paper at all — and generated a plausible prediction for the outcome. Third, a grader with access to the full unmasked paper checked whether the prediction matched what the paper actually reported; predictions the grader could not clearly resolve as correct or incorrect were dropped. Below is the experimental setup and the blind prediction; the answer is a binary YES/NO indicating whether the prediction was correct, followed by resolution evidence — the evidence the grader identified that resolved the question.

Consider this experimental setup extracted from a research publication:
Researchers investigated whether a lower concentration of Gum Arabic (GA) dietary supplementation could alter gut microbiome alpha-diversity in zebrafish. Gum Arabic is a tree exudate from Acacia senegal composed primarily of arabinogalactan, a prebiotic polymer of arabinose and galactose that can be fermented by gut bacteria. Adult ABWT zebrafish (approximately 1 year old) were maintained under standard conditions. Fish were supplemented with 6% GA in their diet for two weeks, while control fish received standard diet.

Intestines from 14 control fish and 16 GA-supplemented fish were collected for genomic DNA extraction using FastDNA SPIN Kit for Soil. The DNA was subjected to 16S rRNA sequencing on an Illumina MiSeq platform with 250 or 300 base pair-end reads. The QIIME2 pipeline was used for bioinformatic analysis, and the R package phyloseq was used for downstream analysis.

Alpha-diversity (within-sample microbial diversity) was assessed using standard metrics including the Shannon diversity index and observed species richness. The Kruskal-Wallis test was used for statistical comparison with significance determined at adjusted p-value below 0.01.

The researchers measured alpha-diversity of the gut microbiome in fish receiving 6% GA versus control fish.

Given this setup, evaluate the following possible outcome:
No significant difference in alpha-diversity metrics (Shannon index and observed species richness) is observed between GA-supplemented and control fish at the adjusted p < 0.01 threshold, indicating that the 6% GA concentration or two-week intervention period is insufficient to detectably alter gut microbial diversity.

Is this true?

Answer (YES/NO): YES